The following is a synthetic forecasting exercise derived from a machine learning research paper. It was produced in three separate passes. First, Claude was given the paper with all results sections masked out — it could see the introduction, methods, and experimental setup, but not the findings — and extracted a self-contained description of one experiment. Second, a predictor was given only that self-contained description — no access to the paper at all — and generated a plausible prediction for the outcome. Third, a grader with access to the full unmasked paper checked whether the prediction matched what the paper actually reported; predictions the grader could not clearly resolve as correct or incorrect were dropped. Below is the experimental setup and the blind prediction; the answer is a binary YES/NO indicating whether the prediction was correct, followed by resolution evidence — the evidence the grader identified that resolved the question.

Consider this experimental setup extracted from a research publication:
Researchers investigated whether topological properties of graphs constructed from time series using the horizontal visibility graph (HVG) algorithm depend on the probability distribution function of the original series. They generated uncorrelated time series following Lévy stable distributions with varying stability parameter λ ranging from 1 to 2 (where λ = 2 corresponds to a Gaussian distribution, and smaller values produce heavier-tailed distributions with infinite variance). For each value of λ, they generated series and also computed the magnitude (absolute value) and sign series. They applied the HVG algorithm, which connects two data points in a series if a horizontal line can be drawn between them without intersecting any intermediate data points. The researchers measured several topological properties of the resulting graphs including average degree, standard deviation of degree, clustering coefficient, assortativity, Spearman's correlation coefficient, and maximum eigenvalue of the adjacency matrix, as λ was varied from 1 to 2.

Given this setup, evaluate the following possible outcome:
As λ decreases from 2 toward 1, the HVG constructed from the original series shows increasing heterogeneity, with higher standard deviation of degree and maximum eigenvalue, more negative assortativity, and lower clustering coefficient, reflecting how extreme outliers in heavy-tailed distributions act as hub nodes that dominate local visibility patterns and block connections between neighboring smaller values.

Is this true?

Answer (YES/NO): NO